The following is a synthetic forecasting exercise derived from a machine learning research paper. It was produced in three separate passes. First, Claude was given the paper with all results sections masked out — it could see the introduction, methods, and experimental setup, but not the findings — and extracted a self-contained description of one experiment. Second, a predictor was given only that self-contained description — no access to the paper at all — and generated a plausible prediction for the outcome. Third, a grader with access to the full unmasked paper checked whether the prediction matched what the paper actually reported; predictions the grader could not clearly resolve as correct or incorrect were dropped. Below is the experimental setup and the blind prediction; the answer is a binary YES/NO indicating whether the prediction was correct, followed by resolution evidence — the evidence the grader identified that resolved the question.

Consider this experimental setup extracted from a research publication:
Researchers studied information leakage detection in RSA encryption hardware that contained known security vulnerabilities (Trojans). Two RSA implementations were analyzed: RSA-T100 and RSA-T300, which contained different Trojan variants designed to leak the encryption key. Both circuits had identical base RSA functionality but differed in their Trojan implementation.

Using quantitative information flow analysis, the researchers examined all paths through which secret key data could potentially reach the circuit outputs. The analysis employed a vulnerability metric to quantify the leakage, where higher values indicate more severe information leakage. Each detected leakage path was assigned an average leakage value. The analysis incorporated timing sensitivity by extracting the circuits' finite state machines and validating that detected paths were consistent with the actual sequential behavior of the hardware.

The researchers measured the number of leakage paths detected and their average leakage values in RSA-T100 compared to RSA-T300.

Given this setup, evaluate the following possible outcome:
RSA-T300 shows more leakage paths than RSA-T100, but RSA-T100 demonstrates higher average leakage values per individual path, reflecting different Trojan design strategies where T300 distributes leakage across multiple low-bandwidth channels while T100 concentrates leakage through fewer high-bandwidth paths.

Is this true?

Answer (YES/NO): NO